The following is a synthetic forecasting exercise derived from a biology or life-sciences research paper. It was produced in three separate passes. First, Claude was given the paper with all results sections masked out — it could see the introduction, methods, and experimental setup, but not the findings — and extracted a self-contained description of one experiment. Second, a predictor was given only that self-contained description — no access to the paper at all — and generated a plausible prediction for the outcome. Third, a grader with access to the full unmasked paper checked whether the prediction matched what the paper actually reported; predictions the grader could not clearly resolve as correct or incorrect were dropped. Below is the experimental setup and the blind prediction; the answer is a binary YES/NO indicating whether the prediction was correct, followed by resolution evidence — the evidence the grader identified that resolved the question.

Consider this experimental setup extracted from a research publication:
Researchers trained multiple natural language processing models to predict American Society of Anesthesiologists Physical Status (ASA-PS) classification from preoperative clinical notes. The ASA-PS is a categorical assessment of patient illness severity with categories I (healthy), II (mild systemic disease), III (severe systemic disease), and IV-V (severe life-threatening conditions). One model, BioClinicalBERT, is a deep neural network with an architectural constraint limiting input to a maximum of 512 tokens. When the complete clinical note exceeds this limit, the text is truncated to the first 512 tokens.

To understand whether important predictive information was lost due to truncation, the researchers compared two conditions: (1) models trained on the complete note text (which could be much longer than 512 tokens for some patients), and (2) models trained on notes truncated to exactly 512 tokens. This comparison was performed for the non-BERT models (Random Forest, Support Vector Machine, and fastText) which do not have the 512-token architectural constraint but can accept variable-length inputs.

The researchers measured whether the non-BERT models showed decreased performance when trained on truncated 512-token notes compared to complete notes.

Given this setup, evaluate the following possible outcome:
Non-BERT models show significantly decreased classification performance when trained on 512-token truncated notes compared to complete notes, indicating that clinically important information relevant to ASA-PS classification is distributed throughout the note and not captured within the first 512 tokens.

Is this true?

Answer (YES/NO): YES